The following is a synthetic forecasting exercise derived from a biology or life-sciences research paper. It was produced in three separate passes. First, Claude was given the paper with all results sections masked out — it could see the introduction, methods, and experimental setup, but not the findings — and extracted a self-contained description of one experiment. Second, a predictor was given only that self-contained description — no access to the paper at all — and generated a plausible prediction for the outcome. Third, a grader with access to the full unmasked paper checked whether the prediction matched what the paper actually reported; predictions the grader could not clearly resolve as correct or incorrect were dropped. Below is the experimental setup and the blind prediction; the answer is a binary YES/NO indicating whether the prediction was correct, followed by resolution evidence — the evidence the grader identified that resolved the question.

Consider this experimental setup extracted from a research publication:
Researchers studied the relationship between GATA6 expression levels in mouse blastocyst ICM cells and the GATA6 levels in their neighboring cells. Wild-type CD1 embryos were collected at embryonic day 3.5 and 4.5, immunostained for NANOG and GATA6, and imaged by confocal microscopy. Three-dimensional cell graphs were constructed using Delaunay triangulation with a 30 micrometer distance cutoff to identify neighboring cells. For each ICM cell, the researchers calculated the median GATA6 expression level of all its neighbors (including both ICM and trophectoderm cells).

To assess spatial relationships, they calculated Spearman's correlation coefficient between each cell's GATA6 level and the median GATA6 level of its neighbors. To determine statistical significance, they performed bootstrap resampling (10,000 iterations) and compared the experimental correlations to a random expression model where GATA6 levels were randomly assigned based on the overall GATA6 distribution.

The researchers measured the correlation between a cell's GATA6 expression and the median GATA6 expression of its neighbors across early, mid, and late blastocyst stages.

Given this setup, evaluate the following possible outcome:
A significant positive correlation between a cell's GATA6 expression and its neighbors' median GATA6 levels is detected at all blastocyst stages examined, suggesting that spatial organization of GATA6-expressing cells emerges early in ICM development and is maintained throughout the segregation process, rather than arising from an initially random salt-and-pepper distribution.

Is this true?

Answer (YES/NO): NO